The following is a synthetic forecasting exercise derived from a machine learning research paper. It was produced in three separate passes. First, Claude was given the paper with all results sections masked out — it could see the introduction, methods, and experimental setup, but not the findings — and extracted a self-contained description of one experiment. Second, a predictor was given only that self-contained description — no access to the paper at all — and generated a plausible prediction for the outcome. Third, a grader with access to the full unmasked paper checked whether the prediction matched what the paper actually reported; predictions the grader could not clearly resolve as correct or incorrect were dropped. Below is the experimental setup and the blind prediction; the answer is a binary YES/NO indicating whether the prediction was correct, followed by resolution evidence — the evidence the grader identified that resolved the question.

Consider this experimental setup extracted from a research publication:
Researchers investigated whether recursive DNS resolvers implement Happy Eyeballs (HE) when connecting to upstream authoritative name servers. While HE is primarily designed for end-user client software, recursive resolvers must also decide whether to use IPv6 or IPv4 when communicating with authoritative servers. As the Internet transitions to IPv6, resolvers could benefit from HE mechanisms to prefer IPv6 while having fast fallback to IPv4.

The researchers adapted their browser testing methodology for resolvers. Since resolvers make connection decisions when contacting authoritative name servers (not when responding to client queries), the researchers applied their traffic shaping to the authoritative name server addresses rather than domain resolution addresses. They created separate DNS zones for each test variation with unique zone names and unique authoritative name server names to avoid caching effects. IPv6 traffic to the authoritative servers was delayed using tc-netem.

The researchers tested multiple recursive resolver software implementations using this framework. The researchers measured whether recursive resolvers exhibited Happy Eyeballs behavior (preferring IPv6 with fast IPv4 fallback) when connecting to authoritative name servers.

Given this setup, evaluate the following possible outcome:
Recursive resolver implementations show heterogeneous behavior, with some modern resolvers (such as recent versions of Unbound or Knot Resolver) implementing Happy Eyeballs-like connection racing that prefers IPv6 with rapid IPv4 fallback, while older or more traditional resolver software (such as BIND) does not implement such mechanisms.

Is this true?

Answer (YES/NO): NO